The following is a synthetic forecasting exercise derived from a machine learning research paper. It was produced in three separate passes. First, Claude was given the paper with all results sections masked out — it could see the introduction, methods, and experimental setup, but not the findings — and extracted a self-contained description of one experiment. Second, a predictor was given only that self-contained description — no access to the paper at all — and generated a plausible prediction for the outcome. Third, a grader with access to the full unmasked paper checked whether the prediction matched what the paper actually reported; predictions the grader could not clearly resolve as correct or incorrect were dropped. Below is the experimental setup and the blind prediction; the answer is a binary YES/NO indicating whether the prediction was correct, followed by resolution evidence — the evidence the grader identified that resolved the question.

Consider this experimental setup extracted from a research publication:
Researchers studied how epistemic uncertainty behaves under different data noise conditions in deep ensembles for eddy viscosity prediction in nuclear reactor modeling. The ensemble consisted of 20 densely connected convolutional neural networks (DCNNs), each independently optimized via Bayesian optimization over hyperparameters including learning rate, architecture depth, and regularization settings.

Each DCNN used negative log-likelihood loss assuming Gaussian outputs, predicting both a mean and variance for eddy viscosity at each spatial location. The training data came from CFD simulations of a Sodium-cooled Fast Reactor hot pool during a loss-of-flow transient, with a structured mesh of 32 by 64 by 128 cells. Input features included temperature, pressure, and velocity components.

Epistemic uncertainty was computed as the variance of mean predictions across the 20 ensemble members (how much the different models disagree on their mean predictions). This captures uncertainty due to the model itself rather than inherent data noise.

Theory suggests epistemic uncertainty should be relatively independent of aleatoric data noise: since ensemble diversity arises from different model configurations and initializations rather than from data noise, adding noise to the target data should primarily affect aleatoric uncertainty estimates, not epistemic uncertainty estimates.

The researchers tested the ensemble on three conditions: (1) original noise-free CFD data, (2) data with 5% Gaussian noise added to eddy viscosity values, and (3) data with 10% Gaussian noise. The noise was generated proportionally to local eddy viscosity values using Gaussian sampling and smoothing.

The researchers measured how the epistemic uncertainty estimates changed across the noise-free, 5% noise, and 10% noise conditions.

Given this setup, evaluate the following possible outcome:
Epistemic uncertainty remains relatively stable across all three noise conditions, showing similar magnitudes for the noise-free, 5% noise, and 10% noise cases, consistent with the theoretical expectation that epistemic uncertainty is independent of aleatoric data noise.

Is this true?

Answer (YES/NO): NO